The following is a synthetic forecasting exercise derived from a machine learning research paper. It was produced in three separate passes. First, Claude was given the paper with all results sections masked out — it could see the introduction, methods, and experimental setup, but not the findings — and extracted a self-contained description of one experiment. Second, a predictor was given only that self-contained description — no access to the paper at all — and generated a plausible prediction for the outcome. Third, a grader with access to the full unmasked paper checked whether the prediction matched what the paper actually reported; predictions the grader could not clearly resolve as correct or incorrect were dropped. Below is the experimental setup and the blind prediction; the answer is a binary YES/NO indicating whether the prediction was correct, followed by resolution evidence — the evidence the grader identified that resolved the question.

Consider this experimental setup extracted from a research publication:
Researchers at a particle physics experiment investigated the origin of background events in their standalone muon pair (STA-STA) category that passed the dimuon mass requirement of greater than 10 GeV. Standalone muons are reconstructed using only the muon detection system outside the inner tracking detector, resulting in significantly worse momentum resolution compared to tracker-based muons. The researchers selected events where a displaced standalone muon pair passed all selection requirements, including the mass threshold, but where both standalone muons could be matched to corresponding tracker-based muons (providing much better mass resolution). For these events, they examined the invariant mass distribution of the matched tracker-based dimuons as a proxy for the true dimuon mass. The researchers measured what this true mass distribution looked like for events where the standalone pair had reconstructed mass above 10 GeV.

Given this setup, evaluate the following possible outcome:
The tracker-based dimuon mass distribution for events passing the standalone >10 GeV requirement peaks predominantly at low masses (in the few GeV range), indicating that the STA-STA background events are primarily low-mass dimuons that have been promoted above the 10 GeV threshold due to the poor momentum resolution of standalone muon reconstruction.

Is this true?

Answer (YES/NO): YES